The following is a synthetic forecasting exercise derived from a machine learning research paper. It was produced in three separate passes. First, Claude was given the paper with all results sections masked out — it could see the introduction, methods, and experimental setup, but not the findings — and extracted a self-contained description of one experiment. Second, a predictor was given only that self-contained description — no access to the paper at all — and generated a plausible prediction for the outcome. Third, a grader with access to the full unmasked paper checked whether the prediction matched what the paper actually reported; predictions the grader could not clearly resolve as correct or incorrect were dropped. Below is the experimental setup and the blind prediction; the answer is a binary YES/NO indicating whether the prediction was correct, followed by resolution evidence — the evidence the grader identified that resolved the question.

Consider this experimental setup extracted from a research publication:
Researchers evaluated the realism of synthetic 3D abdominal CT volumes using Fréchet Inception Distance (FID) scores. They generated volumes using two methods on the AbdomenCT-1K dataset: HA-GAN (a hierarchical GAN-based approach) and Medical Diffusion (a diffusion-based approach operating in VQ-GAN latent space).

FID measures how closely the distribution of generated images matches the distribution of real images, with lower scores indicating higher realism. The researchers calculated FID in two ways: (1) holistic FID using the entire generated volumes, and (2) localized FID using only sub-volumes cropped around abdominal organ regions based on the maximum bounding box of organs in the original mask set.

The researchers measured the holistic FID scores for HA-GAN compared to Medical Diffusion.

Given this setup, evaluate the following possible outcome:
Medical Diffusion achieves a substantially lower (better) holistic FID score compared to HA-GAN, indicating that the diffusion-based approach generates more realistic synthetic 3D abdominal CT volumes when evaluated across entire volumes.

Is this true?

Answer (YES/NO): YES